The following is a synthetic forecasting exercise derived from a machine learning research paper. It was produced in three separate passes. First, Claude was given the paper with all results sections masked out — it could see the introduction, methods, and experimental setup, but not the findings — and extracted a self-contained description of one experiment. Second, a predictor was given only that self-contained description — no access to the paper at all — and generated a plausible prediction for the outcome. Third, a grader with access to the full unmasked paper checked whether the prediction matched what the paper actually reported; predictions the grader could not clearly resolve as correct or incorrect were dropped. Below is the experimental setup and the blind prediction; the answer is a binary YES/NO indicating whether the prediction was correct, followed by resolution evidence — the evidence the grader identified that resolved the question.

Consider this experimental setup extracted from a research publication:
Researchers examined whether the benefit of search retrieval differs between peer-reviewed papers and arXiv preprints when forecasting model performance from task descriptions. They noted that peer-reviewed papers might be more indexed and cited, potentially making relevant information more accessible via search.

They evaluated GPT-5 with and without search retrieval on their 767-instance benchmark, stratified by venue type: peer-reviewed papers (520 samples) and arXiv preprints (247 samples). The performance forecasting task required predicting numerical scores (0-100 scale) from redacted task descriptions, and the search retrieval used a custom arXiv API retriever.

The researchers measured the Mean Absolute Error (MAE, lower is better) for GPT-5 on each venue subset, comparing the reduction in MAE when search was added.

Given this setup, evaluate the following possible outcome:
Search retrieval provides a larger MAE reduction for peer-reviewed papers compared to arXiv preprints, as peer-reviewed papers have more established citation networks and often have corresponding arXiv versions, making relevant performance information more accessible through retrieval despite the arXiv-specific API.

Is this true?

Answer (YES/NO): YES